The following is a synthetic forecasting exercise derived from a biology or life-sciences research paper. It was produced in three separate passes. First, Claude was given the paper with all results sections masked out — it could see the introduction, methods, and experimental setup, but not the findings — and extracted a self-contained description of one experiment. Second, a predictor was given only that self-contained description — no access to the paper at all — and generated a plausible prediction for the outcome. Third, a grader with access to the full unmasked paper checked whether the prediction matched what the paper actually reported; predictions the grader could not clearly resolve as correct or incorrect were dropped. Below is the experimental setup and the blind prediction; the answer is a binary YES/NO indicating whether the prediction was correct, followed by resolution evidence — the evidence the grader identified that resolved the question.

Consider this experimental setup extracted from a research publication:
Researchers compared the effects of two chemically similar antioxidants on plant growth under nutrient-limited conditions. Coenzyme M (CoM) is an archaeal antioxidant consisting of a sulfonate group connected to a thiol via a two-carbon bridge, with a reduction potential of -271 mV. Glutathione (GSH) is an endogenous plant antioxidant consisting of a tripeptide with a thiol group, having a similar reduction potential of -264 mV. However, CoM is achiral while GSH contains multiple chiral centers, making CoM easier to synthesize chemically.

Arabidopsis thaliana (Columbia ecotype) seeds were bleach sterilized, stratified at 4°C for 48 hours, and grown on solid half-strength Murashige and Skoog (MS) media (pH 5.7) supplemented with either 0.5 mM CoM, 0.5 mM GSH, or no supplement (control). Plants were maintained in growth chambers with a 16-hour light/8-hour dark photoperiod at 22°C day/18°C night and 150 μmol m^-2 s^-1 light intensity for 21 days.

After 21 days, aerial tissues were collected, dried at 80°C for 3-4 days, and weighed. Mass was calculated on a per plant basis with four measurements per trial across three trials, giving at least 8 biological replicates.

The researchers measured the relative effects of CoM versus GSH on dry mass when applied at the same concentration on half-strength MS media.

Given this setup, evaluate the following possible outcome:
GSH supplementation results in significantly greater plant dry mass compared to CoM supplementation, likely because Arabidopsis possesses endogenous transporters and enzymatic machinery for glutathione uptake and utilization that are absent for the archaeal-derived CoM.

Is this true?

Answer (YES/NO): NO